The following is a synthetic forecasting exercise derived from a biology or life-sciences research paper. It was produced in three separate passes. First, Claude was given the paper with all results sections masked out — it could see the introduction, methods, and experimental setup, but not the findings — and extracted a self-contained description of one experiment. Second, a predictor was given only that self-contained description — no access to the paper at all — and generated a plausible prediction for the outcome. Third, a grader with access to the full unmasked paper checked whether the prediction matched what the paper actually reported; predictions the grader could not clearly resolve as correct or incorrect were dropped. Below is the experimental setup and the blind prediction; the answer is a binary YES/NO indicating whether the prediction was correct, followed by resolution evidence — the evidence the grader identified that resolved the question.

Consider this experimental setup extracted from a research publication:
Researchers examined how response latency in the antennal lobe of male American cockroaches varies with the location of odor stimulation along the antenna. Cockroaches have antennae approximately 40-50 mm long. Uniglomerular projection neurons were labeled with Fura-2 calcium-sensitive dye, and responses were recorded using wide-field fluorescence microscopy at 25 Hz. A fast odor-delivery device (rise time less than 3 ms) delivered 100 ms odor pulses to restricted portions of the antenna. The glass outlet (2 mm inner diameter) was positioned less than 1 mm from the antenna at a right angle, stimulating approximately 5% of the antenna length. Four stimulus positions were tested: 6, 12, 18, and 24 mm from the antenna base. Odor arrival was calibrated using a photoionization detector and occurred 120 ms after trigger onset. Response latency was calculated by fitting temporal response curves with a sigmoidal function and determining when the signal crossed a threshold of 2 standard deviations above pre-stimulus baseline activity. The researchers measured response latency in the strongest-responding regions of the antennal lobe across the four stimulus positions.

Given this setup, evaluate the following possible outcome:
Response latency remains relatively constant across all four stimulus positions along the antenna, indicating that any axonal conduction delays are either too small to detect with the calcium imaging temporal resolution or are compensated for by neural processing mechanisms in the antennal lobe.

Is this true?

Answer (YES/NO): NO